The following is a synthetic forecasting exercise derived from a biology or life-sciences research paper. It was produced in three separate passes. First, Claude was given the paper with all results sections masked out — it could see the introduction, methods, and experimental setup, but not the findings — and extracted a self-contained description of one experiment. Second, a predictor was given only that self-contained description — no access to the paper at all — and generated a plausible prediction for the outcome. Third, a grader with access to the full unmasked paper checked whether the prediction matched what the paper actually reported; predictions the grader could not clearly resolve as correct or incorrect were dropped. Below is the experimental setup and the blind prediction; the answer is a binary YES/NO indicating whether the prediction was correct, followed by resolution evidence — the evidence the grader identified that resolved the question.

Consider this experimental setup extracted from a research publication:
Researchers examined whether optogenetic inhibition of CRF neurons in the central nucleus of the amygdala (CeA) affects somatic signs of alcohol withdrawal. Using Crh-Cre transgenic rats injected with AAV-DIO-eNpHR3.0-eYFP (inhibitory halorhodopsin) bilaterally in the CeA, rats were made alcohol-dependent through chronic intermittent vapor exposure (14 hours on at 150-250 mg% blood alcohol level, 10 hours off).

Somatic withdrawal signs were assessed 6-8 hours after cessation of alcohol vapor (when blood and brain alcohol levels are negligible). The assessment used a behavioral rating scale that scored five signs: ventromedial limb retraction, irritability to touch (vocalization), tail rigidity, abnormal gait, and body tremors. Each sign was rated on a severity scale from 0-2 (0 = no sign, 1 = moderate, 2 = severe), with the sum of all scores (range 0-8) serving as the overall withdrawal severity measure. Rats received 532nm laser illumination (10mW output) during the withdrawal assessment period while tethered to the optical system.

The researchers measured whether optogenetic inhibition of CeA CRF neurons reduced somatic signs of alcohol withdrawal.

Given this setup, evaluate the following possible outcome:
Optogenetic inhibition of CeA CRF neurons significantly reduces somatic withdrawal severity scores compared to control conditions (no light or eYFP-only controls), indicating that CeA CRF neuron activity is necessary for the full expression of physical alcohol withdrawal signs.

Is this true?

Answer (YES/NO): YES